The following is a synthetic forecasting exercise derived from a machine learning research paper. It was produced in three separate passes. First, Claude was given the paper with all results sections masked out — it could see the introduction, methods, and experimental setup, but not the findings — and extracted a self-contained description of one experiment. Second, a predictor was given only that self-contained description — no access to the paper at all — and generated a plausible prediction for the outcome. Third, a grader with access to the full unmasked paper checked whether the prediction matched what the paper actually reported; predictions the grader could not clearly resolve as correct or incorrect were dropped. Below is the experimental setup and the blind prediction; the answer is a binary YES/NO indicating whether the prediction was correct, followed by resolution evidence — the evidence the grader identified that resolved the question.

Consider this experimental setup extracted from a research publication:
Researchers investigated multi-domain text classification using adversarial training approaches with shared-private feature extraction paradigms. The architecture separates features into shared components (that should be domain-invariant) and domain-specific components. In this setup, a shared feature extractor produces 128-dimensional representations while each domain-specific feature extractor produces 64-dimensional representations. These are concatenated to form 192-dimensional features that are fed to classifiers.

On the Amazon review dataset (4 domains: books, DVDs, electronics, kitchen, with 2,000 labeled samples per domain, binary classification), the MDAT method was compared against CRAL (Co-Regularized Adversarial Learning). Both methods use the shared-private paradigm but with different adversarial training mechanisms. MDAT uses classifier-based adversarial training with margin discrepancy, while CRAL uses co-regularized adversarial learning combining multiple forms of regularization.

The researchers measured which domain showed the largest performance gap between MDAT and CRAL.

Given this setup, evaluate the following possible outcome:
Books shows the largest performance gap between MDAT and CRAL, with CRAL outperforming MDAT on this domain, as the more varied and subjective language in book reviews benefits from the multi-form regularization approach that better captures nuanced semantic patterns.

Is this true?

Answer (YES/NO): NO